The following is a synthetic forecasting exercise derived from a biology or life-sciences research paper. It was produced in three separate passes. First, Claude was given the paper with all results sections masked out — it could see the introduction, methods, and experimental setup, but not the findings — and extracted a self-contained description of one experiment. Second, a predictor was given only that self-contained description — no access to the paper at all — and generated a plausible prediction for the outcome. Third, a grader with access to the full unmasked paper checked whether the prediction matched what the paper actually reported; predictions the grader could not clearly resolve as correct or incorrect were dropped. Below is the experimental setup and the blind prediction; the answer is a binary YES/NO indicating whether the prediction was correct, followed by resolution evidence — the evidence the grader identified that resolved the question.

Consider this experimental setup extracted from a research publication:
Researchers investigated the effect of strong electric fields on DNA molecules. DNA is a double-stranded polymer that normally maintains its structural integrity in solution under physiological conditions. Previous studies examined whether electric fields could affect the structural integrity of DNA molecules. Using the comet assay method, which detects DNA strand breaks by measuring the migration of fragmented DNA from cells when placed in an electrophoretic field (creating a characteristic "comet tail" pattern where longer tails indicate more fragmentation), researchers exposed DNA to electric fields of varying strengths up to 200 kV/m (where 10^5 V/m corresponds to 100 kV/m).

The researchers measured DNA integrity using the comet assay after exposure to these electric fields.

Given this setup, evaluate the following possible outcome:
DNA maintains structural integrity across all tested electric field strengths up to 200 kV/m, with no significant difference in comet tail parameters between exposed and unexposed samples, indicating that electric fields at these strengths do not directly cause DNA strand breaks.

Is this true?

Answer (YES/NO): NO